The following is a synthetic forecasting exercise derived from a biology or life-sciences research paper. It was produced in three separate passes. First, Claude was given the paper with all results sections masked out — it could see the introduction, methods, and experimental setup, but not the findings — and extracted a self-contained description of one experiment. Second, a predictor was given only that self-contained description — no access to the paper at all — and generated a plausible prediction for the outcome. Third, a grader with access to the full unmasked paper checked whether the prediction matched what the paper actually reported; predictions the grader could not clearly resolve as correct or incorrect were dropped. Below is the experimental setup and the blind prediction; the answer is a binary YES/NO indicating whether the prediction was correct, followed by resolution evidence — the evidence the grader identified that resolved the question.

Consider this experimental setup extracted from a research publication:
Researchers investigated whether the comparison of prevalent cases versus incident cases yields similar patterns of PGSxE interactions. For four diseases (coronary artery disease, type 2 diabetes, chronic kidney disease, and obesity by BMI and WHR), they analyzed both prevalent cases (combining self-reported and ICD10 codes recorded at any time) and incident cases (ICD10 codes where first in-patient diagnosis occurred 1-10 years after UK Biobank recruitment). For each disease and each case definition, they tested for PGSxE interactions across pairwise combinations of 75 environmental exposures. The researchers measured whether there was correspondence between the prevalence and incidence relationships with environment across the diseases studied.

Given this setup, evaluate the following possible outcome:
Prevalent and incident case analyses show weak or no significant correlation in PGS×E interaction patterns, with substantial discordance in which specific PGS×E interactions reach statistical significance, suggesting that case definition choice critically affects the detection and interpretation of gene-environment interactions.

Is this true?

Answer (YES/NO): NO